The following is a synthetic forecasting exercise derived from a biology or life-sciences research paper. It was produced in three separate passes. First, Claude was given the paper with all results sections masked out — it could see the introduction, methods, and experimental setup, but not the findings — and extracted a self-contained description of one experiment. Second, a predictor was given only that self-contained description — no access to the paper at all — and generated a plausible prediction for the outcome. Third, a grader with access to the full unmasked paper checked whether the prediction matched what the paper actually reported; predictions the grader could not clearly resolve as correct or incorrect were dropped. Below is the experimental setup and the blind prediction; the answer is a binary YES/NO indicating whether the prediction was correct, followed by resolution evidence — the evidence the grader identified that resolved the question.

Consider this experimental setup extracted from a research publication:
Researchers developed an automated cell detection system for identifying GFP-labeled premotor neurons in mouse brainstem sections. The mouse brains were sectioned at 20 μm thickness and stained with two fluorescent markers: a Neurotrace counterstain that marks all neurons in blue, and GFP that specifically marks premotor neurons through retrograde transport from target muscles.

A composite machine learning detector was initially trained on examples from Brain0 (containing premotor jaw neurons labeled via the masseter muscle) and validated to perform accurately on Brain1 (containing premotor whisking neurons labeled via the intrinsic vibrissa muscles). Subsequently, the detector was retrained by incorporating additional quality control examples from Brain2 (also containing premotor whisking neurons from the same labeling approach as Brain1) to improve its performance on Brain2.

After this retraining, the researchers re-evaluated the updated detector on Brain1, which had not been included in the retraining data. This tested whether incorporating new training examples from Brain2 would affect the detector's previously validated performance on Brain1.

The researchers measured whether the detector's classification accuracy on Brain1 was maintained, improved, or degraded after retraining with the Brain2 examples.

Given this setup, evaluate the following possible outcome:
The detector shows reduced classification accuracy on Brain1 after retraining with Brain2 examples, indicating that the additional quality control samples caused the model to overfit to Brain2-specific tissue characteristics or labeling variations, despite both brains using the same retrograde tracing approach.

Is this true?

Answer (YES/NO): NO